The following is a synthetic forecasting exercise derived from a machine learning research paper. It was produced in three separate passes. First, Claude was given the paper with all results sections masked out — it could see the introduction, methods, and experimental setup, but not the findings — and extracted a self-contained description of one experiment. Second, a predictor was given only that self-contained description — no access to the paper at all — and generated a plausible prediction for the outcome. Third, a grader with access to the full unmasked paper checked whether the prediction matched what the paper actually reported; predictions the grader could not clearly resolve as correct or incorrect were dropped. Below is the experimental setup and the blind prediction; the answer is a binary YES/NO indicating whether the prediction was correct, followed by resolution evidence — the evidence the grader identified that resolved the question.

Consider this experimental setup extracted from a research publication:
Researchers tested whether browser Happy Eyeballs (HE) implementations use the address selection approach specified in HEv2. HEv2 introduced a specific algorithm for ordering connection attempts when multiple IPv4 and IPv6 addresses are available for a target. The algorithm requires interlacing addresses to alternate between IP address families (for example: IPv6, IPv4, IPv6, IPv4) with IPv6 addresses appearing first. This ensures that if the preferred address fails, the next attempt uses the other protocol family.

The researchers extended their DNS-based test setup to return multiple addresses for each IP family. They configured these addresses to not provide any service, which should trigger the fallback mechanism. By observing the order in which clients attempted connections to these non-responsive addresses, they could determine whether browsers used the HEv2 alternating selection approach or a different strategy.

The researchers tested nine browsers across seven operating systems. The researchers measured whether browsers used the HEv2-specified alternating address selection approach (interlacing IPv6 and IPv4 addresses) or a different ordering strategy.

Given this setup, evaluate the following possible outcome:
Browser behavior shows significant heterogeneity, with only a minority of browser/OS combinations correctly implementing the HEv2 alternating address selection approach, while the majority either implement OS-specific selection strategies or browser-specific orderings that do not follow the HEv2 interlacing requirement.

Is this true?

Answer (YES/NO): NO